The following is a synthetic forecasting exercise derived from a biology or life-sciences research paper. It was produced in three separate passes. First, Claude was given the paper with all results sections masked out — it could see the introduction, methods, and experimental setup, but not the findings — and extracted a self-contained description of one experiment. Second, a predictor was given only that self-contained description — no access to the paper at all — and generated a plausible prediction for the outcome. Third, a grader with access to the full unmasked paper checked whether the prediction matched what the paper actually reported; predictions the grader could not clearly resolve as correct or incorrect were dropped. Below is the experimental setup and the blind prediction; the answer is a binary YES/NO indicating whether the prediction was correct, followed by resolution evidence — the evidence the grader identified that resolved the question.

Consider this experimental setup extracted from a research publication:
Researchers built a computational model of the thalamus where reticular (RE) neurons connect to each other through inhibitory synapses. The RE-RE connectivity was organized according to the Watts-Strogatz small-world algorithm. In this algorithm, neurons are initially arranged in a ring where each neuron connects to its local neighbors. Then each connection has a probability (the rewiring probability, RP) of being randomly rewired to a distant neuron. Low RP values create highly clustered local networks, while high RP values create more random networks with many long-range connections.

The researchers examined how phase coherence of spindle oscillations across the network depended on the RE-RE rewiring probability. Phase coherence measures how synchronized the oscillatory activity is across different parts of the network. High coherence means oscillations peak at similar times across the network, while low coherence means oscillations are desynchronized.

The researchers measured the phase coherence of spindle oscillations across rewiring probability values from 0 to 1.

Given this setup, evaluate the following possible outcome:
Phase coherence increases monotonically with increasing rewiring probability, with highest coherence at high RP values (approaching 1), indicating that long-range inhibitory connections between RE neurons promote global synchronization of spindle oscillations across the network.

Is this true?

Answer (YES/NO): NO